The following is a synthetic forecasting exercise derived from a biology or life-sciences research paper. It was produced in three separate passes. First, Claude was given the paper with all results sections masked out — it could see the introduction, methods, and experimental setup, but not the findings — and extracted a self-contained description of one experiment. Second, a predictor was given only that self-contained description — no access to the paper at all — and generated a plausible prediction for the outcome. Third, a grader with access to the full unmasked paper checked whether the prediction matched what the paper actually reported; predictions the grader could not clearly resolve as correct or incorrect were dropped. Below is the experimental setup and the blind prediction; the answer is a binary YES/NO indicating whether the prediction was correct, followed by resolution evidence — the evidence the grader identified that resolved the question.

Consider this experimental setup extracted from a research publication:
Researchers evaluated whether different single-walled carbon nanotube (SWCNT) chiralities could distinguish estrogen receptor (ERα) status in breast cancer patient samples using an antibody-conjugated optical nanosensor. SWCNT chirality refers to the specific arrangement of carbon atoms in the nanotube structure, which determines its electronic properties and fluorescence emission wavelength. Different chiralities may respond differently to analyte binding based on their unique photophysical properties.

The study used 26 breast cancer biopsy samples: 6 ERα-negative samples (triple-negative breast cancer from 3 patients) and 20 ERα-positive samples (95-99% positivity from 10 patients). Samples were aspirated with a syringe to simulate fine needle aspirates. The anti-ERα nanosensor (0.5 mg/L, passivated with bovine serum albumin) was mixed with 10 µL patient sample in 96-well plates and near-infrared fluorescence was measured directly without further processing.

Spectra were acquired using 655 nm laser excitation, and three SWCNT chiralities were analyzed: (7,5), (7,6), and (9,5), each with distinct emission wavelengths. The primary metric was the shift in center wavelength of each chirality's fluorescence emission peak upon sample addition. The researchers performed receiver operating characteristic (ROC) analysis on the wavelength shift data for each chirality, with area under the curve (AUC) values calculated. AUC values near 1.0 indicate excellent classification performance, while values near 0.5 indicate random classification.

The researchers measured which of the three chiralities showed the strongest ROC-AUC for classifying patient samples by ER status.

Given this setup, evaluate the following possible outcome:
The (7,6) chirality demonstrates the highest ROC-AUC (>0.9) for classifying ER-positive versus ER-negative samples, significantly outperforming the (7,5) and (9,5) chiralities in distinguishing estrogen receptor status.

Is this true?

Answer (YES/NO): NO